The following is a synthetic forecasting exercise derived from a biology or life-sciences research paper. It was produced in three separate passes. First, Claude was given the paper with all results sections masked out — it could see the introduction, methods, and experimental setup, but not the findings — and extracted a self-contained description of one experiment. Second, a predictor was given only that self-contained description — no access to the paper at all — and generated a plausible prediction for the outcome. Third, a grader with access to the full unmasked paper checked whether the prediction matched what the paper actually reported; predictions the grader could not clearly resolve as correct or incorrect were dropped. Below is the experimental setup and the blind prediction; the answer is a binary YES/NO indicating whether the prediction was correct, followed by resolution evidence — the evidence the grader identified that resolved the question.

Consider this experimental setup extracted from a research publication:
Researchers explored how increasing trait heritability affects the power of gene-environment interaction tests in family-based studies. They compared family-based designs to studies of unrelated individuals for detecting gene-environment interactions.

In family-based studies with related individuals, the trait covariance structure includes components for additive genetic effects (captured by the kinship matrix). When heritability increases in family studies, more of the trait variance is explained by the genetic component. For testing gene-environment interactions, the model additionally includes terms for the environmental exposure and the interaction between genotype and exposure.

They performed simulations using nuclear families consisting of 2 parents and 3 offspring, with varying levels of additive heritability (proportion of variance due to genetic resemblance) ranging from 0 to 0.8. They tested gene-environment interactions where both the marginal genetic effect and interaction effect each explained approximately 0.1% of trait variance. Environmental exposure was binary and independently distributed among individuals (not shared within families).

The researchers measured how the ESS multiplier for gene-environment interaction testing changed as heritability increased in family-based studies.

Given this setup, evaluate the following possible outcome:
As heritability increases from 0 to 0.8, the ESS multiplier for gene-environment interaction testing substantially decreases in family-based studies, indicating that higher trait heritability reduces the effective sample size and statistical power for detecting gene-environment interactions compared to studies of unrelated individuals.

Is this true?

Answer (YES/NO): NO